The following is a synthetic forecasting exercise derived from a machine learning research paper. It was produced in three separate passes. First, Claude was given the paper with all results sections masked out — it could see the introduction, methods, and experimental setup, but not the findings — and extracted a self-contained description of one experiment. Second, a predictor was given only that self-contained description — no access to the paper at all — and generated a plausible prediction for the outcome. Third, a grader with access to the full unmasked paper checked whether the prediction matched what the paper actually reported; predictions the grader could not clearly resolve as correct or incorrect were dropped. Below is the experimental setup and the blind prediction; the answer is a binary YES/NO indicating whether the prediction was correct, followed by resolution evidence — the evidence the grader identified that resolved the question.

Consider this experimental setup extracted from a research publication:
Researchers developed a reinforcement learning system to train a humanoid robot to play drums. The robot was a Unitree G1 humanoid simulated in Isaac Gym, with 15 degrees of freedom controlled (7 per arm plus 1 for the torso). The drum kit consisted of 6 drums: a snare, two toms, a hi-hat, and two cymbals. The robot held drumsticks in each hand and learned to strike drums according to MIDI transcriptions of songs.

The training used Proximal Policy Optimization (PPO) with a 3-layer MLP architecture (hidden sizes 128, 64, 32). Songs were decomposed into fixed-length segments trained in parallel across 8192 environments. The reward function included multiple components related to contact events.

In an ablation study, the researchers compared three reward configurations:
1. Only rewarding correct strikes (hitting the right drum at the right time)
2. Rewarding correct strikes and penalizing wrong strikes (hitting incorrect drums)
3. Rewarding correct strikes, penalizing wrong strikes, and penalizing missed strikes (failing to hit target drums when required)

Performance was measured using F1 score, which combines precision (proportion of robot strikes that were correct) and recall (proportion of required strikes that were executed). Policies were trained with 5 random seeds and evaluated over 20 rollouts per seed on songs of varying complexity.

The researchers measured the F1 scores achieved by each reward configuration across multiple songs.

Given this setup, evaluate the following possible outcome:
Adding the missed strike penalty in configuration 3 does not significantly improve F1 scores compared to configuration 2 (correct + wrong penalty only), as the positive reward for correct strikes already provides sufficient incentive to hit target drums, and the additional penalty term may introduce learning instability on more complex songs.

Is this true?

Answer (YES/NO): NO